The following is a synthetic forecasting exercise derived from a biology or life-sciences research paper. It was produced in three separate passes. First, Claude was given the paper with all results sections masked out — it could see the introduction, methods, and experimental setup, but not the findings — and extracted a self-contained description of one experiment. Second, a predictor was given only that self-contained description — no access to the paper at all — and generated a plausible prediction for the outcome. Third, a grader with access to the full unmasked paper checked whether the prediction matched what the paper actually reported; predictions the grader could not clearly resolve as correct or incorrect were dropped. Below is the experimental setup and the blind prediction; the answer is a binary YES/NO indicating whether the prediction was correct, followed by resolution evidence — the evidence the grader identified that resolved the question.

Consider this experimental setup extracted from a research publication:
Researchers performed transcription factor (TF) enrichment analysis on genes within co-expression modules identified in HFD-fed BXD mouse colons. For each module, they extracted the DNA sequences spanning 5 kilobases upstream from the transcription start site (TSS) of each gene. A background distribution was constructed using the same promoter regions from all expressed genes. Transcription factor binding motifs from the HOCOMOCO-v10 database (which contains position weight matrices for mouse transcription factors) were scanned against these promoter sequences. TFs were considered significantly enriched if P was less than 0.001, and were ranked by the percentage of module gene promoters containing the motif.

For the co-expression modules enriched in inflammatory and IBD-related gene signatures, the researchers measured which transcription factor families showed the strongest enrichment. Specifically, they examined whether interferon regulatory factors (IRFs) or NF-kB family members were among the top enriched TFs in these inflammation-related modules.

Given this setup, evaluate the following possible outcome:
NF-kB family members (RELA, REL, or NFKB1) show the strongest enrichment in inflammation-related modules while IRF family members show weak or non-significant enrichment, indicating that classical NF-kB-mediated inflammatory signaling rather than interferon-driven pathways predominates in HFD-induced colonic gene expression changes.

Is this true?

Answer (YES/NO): NO